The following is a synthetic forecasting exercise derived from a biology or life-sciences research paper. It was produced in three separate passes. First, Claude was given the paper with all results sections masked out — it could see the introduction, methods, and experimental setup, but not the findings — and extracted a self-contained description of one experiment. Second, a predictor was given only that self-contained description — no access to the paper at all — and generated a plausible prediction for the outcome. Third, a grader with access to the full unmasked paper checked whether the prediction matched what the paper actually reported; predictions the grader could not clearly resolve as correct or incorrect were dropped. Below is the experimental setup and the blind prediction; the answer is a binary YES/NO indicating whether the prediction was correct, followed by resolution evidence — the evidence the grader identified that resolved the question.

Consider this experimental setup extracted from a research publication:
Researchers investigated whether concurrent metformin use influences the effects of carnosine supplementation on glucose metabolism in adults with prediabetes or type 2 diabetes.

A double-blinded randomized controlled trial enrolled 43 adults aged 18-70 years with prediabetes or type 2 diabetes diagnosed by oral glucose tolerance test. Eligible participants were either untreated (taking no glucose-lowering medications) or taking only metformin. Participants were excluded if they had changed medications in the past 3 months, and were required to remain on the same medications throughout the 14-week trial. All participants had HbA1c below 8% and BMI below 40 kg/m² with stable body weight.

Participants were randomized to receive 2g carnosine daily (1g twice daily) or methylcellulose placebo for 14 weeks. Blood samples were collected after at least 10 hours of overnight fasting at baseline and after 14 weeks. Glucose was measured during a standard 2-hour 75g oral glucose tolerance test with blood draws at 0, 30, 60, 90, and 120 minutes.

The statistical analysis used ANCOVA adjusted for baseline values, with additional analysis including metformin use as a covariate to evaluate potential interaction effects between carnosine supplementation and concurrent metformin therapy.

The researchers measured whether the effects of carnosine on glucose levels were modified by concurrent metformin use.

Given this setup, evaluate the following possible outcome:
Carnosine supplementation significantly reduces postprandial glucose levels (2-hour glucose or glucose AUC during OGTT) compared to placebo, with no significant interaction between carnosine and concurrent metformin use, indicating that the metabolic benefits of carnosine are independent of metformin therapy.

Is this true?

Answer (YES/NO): YES